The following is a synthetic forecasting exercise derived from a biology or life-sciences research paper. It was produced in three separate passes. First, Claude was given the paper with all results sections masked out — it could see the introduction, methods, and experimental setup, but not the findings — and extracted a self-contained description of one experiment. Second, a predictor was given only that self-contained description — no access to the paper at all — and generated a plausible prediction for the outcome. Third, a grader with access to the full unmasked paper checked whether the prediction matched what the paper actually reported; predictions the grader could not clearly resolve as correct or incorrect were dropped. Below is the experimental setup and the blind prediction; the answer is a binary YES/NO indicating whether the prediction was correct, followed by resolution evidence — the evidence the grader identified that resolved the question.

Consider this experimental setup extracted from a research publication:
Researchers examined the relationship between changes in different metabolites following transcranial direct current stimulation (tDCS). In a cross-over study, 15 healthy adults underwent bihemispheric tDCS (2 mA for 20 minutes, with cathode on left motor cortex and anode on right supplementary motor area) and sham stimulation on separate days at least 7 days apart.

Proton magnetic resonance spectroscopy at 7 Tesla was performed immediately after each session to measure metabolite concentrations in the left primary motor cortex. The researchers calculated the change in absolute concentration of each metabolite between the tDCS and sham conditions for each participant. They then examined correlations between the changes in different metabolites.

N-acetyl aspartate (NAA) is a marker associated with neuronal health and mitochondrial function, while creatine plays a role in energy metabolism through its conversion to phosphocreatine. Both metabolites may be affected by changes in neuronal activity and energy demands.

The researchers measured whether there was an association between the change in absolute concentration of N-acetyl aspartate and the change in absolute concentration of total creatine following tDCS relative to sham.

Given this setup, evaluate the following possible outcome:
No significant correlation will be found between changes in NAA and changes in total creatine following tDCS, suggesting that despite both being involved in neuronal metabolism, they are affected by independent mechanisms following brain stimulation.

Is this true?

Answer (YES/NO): NO